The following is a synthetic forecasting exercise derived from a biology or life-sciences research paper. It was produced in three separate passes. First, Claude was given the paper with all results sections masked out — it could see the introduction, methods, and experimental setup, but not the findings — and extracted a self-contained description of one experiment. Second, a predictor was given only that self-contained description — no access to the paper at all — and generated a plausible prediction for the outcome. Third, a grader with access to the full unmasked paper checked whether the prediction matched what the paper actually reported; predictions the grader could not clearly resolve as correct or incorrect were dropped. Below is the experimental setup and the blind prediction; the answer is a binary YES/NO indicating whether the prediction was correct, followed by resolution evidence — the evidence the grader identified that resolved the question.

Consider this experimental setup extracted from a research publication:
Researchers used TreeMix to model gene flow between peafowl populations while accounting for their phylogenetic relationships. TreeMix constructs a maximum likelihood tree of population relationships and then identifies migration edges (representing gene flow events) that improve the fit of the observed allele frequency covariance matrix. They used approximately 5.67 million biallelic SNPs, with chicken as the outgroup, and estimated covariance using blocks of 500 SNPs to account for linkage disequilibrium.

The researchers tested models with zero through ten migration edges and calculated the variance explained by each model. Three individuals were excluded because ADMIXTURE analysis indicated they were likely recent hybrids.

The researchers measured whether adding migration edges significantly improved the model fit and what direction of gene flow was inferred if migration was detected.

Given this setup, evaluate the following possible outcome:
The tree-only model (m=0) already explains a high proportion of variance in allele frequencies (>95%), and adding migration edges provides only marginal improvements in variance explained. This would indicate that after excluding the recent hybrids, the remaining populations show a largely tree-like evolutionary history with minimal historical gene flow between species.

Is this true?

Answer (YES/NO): NO